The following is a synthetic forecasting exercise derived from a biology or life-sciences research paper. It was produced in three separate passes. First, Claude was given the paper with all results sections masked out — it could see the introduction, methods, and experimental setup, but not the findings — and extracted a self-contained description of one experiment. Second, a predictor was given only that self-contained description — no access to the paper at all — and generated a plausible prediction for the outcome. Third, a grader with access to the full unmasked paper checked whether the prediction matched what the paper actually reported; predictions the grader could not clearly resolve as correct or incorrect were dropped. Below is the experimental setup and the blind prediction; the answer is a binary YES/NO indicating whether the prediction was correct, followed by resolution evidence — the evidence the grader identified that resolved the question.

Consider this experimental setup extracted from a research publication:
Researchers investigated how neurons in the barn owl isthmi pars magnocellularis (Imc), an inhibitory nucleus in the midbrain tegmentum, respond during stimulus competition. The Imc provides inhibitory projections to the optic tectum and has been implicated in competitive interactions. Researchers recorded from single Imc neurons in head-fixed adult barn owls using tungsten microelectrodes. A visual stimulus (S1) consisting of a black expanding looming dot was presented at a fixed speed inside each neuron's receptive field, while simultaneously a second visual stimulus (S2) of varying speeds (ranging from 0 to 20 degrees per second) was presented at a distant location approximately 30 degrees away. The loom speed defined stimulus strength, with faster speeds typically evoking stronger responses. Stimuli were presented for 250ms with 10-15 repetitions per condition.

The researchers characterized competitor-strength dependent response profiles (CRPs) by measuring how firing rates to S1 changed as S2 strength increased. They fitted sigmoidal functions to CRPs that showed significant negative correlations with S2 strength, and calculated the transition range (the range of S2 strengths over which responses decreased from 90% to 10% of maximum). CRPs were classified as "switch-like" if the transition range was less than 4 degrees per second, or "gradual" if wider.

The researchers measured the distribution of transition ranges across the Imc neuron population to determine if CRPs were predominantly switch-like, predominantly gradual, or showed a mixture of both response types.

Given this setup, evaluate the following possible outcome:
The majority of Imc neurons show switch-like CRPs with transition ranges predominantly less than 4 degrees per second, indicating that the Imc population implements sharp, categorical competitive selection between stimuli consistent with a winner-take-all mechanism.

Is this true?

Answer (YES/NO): NO